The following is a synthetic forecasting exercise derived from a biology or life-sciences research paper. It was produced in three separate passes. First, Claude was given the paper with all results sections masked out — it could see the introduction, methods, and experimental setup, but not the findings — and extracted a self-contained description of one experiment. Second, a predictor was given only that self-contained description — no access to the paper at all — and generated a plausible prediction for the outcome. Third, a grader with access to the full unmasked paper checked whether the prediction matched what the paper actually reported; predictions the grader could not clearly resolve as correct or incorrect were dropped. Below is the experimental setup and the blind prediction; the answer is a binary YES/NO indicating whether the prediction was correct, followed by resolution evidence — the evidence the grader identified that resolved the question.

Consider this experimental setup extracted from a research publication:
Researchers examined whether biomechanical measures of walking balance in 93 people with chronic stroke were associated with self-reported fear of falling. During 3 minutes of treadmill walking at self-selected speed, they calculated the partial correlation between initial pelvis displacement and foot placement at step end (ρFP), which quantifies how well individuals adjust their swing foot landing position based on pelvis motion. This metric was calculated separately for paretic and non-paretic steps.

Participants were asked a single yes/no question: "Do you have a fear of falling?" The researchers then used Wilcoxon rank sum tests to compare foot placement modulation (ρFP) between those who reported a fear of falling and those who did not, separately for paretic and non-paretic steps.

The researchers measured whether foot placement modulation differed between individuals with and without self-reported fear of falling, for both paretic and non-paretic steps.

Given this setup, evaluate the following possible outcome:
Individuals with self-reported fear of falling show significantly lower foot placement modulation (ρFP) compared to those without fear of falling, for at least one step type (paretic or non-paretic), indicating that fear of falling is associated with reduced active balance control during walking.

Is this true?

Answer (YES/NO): YES